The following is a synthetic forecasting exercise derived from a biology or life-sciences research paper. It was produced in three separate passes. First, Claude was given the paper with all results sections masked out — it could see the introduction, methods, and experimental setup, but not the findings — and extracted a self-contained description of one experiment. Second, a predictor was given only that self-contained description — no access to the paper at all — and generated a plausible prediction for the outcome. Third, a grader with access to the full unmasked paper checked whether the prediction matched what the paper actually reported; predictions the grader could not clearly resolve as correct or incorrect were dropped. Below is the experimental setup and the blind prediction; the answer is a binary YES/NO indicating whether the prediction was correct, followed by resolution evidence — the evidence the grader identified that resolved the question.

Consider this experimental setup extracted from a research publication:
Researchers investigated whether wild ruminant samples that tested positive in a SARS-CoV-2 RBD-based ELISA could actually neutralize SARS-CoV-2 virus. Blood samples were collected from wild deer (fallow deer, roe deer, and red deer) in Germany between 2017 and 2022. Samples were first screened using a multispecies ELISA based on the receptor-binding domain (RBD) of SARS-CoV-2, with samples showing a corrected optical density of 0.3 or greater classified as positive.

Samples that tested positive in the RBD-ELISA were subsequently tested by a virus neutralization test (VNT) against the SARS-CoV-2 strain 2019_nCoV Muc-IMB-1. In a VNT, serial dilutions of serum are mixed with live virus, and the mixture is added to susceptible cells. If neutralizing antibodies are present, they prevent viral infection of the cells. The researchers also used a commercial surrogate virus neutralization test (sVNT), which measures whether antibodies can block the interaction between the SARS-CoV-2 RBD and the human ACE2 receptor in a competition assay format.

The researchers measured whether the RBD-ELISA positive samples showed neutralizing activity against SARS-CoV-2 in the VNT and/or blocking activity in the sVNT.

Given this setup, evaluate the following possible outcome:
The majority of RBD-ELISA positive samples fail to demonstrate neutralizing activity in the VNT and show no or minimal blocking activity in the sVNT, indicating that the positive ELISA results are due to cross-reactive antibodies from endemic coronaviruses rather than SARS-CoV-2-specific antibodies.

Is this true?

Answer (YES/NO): YES